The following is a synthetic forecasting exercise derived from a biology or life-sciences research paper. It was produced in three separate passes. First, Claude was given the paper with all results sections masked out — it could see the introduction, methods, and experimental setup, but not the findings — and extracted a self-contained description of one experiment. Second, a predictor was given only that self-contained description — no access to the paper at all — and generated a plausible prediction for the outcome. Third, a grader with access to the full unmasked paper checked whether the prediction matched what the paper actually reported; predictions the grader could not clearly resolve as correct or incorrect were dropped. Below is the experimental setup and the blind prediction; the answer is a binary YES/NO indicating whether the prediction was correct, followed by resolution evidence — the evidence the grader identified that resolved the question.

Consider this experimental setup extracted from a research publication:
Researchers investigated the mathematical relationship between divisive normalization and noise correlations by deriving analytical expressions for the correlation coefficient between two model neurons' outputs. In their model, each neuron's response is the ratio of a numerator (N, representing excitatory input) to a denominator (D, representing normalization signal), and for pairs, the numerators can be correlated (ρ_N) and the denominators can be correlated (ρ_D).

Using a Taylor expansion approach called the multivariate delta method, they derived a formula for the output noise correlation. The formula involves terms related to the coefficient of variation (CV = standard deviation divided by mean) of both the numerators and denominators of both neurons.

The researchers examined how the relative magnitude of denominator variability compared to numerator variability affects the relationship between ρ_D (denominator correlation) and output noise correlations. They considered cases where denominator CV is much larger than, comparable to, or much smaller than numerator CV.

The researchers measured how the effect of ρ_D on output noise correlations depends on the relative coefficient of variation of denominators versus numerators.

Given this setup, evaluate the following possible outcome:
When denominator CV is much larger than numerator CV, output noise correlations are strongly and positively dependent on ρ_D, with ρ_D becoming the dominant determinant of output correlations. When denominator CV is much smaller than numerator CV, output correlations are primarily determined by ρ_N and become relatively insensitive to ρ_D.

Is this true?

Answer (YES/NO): YES